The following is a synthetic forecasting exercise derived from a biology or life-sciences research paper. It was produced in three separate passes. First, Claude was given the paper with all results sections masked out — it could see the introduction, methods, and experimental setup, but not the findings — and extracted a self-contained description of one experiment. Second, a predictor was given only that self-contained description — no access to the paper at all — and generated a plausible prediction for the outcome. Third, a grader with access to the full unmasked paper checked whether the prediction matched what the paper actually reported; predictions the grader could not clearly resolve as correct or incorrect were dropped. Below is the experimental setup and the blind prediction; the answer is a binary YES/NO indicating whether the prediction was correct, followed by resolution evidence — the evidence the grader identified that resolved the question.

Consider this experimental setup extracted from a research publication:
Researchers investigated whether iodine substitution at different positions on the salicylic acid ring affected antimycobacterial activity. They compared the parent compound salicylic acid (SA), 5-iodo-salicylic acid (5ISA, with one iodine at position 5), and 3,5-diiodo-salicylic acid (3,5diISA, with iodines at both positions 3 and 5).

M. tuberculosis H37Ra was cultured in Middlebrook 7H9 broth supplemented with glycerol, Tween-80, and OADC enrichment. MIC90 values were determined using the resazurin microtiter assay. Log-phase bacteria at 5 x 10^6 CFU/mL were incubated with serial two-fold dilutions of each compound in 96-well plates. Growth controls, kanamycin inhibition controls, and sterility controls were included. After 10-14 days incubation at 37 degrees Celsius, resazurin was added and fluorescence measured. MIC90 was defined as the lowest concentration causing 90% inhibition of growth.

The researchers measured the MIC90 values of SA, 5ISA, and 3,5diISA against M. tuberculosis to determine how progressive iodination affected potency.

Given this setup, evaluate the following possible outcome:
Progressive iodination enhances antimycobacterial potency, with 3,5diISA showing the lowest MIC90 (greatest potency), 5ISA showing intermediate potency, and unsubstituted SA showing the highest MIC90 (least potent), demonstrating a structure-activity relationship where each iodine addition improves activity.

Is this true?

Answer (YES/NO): NO